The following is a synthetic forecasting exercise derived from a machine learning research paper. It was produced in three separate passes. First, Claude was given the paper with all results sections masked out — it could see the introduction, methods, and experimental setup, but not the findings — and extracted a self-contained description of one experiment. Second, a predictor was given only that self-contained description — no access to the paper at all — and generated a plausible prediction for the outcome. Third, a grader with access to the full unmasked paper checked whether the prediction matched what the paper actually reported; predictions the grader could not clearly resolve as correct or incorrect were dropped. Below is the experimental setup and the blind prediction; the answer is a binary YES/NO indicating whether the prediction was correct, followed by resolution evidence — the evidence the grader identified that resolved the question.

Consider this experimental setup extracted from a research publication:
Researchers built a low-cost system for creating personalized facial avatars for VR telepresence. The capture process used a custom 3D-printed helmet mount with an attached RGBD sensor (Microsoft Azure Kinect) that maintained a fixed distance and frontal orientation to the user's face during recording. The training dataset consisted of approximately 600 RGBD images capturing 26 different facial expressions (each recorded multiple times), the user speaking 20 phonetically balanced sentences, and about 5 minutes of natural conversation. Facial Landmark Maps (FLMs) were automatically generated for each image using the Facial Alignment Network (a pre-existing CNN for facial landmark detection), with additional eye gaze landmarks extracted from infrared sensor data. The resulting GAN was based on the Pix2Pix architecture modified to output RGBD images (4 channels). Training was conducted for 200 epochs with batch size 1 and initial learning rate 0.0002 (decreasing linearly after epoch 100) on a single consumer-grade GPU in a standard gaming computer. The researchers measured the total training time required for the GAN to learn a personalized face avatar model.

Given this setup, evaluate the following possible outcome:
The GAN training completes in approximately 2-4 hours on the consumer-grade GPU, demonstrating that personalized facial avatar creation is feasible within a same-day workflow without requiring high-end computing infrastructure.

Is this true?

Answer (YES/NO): NO